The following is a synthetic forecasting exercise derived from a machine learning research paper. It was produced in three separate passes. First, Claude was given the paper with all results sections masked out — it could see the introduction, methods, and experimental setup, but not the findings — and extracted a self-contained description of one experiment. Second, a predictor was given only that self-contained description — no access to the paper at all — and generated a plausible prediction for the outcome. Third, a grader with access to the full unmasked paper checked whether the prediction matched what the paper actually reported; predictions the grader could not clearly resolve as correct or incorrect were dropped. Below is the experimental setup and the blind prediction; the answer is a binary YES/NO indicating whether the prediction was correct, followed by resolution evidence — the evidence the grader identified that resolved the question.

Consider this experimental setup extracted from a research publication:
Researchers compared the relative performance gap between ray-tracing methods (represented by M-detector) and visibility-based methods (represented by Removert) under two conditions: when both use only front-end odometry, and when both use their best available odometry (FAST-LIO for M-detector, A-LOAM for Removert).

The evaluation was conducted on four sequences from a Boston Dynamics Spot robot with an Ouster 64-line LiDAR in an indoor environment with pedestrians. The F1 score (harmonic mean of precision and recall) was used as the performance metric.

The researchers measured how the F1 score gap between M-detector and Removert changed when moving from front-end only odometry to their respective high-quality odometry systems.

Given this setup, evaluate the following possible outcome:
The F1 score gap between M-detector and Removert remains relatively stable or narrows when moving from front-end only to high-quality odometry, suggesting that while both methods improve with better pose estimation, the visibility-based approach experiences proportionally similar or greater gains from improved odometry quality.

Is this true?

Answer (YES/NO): YES